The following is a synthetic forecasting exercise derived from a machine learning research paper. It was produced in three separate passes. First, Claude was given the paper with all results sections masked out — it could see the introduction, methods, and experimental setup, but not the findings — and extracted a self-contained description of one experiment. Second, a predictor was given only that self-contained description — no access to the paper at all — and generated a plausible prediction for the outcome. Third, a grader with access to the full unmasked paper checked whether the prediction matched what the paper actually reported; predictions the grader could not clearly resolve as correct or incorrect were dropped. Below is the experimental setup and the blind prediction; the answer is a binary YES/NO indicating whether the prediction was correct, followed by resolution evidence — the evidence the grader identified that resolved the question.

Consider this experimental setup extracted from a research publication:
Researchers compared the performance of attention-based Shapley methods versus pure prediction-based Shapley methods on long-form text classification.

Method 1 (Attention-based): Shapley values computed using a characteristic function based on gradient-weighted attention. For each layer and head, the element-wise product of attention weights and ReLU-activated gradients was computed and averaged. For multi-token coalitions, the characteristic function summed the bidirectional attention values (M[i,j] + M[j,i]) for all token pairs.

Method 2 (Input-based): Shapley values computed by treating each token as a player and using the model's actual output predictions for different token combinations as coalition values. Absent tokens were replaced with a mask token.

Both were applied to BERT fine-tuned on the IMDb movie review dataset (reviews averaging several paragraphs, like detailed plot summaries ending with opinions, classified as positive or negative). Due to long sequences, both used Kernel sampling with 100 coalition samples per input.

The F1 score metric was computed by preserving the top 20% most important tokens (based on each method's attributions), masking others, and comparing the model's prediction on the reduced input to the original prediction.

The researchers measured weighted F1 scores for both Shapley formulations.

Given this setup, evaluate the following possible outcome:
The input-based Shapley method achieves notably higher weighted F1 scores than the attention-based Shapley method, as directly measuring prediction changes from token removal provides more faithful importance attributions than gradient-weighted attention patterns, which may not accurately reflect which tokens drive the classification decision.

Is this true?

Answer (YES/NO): YES